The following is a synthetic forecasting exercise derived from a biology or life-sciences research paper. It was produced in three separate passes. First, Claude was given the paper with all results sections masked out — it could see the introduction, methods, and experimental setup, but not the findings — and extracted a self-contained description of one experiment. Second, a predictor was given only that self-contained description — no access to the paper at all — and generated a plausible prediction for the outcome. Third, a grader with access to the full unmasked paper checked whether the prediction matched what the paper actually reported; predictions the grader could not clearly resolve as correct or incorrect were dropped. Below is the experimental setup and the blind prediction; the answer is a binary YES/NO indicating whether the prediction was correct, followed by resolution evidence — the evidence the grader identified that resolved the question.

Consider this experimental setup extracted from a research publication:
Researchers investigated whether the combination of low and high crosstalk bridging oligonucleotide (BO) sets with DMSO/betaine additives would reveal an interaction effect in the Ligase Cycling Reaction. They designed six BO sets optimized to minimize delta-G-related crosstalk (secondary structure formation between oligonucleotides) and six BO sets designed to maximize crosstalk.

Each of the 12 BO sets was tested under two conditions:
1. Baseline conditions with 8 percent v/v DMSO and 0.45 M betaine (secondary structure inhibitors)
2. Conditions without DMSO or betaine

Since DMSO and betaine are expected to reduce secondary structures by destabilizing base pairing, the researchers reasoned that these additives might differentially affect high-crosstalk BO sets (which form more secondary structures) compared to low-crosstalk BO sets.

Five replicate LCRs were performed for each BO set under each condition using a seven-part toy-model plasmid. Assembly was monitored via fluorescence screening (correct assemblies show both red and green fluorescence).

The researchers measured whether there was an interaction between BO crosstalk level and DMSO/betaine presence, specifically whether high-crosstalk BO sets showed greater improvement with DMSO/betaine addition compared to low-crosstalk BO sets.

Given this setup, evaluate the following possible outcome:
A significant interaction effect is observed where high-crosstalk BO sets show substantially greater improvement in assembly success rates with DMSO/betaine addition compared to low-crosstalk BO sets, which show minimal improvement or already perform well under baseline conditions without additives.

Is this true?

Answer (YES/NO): NO